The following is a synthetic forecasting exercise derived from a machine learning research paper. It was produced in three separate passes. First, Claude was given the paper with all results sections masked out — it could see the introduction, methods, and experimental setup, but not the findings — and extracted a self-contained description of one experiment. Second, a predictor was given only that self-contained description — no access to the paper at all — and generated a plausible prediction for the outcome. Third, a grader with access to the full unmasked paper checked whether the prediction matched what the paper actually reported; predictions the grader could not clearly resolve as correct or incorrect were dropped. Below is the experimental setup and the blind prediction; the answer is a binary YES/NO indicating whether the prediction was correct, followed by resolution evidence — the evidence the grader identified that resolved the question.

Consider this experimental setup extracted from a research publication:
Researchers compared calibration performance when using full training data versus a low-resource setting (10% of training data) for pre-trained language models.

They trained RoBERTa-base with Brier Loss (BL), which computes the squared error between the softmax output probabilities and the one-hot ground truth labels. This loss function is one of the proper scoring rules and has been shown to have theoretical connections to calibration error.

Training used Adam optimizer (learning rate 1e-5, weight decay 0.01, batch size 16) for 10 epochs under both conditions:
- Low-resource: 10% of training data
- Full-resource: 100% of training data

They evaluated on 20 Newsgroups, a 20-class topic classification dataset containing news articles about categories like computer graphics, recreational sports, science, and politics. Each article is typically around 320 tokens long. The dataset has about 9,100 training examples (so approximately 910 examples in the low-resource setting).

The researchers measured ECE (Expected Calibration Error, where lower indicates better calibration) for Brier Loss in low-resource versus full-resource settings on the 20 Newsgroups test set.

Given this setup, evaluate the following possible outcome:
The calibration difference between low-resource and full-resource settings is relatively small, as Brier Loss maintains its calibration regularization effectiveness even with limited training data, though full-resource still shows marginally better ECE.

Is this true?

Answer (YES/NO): YES